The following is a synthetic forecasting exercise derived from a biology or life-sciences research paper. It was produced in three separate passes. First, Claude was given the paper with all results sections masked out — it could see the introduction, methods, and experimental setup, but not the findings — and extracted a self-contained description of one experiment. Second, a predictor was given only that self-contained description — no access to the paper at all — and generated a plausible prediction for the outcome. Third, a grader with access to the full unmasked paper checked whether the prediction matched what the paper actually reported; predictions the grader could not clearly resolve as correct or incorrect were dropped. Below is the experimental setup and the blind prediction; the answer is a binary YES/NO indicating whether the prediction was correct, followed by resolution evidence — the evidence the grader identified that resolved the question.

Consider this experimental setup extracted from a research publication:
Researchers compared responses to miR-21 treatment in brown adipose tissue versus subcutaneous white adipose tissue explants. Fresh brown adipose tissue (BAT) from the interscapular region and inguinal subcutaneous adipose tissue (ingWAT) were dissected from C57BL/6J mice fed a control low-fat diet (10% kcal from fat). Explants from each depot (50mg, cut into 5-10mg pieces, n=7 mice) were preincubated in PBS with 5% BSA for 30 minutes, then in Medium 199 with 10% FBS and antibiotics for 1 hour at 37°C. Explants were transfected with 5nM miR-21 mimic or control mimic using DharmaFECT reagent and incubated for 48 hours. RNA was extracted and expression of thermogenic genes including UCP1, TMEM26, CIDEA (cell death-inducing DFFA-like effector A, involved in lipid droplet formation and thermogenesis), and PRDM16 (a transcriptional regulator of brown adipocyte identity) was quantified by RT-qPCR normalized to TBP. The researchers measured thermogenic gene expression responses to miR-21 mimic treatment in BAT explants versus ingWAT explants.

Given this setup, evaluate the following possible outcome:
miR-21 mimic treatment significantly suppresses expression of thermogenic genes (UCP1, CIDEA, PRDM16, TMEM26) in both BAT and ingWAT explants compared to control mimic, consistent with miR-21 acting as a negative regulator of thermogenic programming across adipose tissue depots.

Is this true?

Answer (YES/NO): NO